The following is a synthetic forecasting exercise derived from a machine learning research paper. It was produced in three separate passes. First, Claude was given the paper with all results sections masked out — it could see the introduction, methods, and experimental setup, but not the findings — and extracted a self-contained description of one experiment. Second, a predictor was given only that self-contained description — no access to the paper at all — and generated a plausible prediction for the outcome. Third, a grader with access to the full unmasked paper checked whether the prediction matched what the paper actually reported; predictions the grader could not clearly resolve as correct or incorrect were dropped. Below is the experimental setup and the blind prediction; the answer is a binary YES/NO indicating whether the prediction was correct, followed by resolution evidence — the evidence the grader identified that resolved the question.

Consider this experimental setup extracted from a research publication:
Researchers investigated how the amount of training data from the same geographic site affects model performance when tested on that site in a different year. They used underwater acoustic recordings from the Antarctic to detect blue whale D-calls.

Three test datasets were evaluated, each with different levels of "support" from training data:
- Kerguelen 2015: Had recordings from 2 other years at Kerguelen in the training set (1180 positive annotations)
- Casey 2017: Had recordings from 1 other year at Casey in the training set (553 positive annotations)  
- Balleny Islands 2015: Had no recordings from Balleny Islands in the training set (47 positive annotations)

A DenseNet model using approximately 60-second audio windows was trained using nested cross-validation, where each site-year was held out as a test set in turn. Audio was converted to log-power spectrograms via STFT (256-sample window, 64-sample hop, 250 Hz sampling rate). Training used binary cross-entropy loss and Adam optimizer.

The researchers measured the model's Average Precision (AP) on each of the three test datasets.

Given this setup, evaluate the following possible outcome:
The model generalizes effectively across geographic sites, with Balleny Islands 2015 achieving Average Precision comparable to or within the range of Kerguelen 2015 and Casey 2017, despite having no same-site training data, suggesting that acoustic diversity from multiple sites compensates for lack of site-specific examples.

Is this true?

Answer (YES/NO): NO